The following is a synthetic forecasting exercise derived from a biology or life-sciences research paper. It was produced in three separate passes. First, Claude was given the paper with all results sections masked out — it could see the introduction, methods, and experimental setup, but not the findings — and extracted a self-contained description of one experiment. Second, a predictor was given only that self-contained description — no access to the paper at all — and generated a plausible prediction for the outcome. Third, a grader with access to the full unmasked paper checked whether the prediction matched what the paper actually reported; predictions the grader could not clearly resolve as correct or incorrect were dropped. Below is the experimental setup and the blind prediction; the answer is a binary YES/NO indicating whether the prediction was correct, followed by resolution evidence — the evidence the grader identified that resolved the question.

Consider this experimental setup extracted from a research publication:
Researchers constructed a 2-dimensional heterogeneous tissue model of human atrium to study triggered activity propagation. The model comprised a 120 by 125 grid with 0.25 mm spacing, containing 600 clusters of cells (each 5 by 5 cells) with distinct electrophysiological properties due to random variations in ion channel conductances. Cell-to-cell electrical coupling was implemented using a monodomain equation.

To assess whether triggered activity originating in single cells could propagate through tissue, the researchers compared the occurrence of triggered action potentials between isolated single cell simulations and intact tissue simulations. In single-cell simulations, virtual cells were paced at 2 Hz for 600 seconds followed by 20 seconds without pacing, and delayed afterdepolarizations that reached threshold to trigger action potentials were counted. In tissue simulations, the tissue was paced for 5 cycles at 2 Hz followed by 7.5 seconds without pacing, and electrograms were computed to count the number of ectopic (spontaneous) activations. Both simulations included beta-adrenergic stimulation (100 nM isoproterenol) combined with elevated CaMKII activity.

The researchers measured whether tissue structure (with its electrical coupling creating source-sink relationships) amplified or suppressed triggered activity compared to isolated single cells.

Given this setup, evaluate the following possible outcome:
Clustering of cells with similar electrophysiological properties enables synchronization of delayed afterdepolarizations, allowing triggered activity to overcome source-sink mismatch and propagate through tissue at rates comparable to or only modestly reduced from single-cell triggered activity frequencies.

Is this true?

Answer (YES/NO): NO